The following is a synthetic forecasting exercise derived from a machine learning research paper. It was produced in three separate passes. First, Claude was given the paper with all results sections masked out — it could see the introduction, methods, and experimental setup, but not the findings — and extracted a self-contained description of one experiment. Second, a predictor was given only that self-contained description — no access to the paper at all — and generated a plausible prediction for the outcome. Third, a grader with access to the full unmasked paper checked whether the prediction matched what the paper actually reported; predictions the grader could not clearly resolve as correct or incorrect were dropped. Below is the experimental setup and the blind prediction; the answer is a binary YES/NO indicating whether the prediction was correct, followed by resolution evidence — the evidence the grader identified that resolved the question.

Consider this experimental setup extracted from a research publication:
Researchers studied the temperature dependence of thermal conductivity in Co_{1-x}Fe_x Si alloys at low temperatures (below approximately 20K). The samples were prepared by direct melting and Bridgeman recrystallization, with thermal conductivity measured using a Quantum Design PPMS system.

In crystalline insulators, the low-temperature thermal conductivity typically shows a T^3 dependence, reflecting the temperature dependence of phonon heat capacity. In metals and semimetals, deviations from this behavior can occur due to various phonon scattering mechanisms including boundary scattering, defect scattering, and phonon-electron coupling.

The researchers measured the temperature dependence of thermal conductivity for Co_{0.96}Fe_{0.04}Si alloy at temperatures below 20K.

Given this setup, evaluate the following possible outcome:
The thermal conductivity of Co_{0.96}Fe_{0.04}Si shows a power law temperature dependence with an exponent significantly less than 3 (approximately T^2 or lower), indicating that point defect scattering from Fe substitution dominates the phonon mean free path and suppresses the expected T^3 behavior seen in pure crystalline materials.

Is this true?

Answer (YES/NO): NO